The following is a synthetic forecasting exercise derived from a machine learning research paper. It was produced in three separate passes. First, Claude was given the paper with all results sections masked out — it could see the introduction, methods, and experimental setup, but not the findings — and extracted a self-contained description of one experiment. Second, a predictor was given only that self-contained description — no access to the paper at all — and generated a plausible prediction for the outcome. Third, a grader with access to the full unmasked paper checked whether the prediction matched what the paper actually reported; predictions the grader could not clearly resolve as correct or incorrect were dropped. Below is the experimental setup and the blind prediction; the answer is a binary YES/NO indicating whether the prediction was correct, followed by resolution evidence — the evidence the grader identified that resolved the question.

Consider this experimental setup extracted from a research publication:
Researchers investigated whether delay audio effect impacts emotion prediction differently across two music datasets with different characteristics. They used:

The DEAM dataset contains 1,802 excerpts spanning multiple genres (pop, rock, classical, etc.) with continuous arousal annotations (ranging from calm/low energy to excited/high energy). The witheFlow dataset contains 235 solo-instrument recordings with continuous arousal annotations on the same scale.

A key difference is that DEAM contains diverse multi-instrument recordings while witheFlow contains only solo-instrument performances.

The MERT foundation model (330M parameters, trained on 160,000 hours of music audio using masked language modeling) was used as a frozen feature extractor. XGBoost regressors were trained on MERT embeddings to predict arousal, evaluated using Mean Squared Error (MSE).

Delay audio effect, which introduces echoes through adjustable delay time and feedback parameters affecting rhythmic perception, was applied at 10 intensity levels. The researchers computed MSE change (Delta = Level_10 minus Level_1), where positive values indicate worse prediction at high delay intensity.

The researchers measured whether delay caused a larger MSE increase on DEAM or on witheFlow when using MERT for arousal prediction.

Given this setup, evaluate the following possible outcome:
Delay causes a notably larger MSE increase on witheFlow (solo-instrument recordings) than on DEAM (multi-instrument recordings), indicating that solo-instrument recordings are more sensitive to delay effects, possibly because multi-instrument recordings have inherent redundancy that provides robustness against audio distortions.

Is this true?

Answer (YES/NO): YES